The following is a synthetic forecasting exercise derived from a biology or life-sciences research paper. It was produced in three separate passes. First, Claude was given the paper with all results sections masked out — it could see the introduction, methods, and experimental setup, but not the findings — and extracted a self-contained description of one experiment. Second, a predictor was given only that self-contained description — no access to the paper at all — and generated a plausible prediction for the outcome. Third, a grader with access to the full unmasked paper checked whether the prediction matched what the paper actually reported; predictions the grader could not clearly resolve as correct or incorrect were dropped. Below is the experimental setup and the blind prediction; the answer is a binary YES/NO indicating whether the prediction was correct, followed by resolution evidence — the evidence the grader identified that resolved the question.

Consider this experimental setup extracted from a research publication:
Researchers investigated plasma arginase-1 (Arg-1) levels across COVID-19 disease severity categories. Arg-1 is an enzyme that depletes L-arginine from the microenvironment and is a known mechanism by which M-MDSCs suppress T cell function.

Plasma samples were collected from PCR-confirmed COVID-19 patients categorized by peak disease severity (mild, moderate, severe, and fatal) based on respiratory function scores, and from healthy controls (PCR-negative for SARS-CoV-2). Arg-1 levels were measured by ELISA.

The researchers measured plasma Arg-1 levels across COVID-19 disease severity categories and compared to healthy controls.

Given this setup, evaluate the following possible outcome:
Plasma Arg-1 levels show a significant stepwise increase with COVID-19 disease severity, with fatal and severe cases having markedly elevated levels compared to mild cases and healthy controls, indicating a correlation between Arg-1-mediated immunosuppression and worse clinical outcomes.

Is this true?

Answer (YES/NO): NO